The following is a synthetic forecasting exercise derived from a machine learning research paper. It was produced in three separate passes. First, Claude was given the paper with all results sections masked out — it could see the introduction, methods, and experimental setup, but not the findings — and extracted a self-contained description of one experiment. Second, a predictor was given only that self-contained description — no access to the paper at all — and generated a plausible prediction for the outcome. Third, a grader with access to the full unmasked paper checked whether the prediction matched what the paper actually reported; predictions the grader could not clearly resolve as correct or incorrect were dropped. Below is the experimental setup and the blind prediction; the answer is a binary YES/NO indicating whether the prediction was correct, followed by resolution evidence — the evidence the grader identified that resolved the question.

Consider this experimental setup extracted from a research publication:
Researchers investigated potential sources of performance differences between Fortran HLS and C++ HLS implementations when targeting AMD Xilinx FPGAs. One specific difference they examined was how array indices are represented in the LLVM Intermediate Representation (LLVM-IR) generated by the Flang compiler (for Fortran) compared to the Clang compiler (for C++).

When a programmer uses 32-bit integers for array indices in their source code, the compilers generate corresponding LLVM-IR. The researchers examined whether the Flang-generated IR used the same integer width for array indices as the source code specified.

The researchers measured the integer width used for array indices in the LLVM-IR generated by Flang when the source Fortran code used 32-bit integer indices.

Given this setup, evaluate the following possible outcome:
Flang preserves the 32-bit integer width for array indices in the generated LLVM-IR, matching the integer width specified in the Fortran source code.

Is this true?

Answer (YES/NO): NO